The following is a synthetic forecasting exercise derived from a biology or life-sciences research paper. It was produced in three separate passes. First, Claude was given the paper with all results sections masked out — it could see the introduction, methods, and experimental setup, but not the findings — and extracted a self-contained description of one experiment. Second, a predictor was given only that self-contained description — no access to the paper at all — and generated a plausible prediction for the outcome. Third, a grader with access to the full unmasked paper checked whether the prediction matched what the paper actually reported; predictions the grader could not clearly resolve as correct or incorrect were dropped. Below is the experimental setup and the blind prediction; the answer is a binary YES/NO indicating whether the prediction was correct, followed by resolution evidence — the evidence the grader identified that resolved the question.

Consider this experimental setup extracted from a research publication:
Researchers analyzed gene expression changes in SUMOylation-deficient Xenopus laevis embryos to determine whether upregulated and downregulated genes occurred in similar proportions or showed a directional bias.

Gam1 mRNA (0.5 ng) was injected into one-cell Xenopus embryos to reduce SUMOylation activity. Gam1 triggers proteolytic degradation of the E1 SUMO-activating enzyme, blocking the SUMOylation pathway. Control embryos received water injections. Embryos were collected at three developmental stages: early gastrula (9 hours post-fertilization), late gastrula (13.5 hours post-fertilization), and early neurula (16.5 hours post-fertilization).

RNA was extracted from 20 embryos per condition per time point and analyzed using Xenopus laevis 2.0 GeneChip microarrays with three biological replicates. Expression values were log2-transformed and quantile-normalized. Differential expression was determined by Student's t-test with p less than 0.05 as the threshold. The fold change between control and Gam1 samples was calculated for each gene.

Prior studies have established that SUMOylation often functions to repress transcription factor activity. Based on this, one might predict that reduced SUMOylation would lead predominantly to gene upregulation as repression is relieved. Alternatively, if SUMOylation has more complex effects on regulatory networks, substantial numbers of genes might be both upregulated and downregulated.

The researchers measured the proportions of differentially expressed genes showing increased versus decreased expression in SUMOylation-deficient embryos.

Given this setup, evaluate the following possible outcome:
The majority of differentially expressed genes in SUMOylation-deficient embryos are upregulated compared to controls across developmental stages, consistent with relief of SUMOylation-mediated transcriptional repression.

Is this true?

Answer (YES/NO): NO